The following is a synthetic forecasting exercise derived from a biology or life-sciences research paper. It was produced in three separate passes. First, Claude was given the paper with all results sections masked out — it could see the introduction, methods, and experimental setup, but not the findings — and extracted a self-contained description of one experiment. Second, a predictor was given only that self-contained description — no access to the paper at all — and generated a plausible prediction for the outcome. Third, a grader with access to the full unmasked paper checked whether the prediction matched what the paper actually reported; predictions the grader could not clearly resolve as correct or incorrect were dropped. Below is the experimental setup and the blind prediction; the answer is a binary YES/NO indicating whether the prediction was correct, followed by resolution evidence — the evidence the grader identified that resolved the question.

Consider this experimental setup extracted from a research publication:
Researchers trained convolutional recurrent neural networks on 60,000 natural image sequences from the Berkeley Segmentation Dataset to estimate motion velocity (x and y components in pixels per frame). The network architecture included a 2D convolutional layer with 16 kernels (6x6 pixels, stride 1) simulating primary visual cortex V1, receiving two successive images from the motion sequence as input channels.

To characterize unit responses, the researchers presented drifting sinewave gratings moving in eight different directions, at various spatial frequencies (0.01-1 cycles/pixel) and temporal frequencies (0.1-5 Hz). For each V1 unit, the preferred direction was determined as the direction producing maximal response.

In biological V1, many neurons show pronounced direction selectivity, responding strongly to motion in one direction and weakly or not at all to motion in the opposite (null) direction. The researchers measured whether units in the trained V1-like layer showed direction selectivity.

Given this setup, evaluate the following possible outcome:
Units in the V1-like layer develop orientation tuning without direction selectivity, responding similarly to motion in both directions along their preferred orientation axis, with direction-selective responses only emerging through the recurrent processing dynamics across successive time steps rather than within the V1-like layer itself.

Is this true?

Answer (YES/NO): NO